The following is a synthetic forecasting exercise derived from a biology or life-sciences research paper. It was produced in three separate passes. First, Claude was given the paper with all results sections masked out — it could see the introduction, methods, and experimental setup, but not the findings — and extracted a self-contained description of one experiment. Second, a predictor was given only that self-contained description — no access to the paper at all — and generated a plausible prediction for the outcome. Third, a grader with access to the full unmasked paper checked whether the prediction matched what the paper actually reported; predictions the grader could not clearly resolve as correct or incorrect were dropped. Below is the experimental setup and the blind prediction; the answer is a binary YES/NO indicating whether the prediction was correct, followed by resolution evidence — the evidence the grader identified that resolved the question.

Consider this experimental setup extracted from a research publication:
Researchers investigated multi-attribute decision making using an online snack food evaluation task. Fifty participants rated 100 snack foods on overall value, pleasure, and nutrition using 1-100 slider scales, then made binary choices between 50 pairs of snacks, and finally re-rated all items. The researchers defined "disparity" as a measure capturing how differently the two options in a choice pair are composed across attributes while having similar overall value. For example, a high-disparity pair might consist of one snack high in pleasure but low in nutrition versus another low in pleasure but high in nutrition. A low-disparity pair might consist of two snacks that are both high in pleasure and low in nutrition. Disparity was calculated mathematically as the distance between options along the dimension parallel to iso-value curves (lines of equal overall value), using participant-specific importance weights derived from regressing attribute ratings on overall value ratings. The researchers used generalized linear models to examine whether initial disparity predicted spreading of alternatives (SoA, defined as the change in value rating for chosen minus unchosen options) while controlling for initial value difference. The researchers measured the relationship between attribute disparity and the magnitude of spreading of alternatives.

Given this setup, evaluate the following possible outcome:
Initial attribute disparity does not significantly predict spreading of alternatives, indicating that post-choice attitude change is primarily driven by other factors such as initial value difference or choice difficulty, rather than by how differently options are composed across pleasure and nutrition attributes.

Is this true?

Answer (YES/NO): NO